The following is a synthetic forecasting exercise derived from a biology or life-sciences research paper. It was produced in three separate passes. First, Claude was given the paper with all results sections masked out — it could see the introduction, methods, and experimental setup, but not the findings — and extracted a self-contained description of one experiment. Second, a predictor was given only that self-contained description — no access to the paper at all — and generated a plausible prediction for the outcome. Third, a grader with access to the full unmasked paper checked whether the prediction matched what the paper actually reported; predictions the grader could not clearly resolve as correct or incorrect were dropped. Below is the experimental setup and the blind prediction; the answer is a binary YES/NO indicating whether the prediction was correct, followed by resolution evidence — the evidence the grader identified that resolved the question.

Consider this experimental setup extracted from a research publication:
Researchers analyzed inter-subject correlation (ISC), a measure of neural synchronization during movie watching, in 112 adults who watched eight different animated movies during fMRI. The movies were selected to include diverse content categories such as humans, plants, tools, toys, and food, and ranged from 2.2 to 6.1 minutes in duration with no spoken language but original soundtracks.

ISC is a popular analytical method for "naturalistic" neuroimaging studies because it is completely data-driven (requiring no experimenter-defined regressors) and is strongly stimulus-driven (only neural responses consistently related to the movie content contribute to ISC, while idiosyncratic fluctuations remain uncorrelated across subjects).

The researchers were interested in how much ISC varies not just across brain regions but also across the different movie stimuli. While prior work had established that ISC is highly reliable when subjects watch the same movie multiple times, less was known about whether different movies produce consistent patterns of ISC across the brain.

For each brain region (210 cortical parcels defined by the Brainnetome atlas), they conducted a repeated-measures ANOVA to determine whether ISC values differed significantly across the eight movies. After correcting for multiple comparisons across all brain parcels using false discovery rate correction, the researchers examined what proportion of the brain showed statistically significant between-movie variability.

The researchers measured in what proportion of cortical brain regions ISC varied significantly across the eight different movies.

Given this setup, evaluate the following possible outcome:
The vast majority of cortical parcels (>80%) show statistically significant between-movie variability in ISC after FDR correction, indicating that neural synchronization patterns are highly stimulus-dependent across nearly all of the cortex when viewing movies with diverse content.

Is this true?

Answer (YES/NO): NO